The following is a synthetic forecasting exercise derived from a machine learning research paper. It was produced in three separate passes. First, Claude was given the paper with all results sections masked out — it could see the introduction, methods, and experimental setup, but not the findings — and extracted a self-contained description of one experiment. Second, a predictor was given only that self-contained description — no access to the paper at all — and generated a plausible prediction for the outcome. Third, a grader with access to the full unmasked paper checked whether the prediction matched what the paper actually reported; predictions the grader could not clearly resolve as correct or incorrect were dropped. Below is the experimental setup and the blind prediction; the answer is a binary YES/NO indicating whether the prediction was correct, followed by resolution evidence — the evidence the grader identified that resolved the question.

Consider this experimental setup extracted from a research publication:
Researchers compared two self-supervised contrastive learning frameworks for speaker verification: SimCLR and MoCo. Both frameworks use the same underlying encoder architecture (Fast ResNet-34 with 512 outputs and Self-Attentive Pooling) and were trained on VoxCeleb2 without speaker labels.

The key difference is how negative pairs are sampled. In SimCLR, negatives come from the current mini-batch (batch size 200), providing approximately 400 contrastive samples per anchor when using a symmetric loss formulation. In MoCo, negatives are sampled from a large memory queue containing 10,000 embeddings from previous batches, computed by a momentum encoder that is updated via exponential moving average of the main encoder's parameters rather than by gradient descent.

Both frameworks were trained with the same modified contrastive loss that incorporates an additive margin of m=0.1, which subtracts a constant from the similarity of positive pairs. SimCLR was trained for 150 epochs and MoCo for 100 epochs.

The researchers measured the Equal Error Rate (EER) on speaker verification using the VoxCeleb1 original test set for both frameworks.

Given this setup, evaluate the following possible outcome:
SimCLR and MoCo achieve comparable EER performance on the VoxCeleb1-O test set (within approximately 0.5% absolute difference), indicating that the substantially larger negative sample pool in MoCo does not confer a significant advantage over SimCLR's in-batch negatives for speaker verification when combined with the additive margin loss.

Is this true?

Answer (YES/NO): NO